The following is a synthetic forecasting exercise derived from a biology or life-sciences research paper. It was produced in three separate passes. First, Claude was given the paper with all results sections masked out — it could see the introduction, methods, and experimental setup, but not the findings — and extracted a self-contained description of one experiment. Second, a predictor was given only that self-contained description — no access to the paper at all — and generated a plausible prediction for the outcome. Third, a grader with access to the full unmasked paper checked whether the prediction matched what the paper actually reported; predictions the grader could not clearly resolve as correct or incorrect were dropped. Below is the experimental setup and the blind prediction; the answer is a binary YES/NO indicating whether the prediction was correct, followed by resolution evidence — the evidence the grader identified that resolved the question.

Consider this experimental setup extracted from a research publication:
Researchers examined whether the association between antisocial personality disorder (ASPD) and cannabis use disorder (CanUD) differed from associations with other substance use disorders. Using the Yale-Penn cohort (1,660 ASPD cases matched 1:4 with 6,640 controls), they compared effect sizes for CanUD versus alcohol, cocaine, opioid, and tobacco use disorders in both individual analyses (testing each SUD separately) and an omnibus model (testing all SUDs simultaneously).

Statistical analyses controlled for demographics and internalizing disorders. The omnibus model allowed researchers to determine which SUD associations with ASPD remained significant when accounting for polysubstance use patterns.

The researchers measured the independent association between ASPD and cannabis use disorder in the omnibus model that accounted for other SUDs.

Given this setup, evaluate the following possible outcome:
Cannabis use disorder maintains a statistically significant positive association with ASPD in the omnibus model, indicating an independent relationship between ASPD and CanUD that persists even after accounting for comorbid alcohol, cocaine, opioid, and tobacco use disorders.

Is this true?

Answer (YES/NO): YES